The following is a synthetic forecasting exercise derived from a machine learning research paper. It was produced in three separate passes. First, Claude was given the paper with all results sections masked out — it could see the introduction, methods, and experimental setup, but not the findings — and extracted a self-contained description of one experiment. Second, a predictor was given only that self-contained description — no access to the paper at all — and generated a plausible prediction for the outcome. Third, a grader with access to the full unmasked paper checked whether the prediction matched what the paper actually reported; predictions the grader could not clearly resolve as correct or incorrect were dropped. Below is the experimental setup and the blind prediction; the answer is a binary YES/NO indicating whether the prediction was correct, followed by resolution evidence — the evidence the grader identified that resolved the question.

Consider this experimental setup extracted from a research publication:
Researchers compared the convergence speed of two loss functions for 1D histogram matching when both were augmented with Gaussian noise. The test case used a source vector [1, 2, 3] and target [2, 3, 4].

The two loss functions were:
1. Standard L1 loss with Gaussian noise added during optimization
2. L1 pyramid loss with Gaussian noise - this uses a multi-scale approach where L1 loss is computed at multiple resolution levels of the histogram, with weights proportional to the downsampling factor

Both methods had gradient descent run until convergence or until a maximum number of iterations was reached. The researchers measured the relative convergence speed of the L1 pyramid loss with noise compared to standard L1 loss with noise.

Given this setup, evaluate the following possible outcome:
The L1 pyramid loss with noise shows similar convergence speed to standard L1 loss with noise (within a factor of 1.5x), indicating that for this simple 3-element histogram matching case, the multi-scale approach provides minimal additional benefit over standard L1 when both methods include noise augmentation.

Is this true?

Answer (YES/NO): NO